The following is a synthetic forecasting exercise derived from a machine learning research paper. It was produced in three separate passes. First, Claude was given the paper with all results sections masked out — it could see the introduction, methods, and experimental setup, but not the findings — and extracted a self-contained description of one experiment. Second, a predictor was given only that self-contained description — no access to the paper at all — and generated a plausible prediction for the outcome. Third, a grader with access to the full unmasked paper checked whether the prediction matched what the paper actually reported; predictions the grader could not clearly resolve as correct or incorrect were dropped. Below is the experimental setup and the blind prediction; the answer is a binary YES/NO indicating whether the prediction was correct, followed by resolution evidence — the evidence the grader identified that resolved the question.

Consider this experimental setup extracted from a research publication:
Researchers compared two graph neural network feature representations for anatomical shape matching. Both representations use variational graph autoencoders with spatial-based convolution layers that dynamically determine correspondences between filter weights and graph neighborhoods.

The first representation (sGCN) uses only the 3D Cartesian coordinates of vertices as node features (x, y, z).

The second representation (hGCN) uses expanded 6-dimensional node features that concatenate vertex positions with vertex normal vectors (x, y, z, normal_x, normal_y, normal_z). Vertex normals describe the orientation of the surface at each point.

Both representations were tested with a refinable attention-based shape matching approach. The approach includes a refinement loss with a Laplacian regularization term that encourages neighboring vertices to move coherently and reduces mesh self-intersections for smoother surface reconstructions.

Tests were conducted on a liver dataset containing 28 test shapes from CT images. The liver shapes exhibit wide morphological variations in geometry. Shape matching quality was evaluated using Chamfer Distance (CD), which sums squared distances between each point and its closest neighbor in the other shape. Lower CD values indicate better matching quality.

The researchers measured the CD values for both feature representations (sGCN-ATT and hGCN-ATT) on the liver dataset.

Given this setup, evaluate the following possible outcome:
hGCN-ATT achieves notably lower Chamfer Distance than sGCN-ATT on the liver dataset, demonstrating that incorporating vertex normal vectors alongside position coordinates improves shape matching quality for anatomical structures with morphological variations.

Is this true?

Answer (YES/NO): YES